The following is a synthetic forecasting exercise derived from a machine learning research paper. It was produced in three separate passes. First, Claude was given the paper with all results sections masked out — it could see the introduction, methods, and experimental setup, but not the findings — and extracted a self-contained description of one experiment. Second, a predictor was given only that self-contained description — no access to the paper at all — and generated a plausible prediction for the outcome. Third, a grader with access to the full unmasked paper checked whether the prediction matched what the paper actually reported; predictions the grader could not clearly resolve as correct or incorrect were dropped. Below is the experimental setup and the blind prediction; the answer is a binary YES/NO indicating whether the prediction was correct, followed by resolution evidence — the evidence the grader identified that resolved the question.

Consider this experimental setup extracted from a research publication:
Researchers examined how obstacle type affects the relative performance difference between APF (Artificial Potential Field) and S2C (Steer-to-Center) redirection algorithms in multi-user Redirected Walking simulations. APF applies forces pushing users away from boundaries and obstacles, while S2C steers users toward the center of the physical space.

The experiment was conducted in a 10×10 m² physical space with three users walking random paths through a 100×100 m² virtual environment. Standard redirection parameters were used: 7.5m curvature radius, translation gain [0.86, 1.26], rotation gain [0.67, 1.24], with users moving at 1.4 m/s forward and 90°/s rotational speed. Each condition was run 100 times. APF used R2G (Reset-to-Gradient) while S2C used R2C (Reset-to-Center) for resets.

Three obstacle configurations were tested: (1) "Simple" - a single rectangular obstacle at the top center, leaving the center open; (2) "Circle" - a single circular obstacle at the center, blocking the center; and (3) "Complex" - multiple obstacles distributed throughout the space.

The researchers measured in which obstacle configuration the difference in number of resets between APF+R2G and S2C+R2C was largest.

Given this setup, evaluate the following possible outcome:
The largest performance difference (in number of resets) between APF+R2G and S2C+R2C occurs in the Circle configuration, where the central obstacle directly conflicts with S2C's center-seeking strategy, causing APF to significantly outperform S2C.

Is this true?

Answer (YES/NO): YES